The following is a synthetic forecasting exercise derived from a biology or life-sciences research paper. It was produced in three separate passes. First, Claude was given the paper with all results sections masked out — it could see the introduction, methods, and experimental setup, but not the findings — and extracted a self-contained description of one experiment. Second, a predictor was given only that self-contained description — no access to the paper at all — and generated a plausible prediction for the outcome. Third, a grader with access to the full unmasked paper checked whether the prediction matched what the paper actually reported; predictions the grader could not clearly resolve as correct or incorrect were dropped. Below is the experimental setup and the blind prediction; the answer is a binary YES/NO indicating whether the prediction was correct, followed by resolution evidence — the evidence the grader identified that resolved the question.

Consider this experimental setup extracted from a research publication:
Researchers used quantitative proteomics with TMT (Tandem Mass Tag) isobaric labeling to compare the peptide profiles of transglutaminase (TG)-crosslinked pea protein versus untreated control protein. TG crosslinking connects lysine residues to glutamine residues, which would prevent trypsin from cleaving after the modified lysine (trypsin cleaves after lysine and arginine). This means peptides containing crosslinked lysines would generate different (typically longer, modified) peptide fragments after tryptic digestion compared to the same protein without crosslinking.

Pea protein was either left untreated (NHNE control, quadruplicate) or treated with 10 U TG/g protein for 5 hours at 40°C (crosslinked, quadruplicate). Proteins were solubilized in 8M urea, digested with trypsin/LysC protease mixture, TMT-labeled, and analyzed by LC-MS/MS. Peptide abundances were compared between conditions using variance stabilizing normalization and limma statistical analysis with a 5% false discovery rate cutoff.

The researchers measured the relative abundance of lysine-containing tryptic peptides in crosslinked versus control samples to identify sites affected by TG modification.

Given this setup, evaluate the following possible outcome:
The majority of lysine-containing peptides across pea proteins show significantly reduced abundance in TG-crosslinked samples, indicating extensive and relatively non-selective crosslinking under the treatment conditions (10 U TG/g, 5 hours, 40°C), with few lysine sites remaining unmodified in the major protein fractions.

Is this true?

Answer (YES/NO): NO